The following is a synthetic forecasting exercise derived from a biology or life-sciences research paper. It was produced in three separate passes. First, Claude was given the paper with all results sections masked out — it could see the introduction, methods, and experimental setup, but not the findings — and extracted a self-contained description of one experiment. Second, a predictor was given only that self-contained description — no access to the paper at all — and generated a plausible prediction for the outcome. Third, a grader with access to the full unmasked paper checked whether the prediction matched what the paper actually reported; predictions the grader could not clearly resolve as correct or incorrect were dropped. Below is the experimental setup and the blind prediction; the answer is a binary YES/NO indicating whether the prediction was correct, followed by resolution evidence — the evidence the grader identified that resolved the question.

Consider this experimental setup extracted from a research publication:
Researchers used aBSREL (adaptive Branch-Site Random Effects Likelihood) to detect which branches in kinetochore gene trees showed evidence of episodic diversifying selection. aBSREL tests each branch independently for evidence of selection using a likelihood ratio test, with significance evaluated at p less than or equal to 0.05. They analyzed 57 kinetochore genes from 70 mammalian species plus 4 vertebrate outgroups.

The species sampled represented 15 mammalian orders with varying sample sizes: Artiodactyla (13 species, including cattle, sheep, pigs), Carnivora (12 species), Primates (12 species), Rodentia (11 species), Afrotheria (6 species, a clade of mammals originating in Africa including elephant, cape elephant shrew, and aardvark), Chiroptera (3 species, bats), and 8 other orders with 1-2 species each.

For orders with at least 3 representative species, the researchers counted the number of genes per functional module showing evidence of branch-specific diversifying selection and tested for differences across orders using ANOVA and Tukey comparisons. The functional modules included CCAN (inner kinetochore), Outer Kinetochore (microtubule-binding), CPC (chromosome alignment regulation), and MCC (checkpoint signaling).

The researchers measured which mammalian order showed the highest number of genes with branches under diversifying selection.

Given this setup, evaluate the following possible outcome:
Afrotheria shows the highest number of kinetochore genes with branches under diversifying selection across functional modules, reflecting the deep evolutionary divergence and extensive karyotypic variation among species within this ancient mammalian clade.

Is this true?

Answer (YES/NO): NO